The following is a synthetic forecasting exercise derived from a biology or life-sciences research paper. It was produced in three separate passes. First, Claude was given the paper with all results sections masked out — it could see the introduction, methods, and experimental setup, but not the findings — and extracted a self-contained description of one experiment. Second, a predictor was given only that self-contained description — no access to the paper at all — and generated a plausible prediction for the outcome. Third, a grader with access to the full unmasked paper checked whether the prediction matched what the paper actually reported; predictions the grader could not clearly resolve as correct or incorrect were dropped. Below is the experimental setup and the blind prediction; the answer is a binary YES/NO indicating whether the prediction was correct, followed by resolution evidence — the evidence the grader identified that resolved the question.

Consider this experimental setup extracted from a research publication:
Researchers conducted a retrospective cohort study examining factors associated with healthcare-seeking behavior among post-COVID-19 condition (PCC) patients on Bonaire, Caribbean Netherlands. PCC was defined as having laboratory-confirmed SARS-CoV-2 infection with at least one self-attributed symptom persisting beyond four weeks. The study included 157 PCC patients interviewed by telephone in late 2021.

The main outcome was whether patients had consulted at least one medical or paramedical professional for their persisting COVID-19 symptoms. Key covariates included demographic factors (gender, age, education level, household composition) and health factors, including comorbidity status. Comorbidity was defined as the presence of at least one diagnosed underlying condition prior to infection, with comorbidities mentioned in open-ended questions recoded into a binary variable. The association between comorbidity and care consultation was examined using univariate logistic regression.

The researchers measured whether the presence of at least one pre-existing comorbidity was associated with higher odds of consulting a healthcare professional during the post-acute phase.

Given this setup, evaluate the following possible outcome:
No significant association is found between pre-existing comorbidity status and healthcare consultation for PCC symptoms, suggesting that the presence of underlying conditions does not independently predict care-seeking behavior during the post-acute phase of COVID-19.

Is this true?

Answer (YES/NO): NO